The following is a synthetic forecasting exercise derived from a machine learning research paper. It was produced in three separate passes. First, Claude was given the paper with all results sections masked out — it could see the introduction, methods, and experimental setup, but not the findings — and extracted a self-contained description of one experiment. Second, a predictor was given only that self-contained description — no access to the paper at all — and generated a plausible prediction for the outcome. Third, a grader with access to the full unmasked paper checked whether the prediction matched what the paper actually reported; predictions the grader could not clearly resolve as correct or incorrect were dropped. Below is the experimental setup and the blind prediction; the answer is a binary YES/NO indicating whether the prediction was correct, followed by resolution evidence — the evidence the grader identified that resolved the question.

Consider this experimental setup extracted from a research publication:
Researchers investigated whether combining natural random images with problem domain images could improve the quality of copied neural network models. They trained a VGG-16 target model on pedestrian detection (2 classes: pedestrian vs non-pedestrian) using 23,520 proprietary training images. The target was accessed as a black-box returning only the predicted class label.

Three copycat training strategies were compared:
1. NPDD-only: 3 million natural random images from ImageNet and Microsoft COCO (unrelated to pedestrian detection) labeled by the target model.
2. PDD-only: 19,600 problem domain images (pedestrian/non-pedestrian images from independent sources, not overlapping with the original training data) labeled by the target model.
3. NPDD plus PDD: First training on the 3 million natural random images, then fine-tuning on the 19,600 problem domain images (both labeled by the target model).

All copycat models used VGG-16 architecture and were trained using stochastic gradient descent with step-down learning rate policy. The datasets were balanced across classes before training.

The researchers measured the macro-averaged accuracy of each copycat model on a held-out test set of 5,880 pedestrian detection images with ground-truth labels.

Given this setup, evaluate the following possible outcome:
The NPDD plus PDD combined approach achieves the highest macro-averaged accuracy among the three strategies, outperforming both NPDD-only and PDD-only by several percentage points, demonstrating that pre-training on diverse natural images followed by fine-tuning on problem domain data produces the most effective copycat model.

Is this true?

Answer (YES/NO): NO